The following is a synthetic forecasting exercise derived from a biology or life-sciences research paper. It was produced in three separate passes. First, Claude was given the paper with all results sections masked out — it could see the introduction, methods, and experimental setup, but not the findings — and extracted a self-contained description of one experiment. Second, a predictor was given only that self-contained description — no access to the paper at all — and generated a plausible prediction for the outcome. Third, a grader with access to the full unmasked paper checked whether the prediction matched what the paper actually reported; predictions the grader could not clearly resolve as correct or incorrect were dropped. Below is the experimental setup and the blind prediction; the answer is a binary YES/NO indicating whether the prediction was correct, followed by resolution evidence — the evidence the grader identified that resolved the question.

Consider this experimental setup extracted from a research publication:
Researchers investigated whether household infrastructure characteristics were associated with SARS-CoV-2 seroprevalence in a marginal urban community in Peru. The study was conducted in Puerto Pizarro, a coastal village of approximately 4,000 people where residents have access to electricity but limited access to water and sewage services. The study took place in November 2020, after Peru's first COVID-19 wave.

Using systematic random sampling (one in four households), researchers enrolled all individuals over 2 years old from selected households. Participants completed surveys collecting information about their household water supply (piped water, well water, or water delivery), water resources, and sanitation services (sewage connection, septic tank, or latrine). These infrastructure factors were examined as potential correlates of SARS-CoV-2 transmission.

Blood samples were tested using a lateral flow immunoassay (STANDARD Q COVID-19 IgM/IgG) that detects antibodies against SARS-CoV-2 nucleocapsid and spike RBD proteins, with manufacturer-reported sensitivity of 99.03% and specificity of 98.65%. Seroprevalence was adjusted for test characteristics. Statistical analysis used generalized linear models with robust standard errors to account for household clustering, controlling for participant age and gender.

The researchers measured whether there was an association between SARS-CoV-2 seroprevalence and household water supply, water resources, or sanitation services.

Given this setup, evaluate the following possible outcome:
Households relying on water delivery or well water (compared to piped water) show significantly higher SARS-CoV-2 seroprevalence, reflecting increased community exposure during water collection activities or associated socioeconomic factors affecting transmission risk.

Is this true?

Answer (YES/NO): NO